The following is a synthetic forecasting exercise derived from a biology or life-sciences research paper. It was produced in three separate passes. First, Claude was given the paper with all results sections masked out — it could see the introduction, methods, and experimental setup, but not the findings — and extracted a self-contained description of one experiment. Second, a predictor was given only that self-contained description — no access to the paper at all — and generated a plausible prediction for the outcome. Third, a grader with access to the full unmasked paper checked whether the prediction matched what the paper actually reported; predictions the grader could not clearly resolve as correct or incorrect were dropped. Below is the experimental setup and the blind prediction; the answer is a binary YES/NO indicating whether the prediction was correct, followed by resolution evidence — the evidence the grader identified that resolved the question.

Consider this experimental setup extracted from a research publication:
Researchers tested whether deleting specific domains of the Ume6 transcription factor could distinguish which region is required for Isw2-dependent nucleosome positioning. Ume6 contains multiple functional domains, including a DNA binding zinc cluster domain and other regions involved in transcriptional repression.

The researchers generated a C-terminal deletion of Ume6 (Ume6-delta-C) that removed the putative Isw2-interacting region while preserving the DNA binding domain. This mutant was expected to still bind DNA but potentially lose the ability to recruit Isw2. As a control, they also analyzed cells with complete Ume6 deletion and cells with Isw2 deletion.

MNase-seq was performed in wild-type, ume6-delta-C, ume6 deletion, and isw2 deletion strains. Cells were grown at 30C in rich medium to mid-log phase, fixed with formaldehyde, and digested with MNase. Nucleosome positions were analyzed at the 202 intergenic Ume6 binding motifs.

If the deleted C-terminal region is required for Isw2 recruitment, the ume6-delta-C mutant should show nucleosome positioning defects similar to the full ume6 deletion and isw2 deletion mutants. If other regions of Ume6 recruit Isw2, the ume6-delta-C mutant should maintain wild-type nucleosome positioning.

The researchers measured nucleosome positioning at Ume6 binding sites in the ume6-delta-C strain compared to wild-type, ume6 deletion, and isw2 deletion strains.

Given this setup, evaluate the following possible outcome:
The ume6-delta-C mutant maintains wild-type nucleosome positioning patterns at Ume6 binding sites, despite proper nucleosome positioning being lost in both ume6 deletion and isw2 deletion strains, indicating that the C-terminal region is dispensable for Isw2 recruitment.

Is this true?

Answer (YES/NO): NO